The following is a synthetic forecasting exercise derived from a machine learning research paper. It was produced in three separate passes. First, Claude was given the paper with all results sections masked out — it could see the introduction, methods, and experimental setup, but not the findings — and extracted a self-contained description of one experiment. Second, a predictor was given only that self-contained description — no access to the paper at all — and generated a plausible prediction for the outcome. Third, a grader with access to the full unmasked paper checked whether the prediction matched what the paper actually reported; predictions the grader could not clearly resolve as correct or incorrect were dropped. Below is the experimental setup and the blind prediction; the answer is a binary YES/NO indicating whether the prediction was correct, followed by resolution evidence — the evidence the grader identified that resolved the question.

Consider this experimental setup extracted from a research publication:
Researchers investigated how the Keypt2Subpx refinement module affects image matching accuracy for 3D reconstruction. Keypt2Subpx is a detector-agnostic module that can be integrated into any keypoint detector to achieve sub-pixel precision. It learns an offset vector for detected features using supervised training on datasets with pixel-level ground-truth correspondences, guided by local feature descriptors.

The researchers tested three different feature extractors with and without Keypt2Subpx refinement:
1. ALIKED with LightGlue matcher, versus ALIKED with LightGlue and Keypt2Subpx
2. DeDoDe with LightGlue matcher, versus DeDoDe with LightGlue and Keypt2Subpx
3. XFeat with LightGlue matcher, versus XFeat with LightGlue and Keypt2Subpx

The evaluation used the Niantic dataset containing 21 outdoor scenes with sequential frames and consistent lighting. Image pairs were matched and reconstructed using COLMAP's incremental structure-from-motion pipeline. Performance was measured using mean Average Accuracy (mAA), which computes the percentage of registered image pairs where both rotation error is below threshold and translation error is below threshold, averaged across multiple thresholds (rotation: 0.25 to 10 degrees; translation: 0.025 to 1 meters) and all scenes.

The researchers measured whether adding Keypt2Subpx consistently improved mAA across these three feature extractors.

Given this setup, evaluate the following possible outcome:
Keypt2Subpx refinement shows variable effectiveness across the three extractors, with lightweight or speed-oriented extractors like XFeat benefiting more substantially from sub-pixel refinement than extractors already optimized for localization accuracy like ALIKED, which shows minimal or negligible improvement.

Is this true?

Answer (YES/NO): NO